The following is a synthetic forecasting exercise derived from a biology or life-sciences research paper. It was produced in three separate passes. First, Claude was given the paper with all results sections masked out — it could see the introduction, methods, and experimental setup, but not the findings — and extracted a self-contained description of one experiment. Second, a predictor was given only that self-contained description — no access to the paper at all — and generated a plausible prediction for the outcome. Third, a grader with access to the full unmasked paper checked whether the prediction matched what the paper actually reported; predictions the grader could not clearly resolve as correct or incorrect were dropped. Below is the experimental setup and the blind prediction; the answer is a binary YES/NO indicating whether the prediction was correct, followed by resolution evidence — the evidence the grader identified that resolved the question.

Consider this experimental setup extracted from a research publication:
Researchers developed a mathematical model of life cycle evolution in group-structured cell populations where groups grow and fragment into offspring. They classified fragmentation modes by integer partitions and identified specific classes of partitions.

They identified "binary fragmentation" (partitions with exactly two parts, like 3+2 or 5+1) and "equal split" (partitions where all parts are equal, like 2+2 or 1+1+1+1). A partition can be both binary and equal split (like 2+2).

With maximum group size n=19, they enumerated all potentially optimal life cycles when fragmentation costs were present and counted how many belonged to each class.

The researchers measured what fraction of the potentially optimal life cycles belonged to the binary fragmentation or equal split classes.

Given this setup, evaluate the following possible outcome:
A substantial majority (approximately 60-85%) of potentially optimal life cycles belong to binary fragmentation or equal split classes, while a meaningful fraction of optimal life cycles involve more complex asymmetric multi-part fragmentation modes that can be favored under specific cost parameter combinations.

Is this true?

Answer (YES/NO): NO